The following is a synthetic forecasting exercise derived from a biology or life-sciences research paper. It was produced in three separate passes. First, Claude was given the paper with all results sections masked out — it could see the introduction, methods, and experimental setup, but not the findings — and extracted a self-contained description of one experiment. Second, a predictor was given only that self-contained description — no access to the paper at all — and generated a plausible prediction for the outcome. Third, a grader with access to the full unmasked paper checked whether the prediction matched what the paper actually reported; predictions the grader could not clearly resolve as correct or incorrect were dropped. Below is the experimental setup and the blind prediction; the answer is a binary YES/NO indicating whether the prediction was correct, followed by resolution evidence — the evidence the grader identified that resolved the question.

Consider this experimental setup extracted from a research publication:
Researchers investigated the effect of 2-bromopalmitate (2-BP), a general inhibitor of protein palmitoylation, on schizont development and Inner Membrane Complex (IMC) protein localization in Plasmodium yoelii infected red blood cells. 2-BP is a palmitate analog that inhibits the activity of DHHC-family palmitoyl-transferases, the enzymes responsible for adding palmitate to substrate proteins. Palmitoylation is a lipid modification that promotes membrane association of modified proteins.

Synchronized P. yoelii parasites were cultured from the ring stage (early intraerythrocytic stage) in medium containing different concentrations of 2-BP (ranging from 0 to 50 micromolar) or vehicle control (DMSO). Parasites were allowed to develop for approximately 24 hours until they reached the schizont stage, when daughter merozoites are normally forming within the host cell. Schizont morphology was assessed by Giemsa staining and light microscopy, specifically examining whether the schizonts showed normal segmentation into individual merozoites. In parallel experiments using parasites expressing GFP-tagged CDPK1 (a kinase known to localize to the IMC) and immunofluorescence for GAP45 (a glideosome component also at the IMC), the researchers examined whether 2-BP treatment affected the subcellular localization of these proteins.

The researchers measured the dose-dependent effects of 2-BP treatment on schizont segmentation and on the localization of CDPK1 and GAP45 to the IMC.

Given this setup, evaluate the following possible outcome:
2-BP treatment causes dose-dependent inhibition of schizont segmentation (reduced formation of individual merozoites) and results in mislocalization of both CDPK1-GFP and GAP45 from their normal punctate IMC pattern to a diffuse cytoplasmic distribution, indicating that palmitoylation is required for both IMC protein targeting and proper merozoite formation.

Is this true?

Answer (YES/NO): YES